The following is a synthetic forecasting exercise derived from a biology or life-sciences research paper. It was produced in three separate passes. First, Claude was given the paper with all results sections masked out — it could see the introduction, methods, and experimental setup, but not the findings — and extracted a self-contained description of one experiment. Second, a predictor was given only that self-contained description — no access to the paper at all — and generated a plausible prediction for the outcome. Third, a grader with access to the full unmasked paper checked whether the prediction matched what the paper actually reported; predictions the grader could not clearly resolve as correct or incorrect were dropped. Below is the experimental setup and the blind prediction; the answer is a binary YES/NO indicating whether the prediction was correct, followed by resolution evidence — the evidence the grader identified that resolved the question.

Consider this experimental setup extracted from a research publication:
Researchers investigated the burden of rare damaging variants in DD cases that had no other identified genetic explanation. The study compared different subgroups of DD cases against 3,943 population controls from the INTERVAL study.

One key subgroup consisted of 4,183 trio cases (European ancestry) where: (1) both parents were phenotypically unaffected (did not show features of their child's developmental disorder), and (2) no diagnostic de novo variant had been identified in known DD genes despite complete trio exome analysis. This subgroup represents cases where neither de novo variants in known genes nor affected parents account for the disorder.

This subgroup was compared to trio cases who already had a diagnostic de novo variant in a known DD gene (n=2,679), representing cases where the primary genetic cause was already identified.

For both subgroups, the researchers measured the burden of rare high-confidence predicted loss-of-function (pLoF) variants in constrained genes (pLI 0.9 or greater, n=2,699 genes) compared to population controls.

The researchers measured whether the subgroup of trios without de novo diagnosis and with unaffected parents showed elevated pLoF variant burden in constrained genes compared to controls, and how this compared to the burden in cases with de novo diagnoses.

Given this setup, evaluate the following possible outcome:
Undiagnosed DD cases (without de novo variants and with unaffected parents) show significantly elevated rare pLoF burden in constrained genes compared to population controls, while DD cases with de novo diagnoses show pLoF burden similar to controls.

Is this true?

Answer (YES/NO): NO